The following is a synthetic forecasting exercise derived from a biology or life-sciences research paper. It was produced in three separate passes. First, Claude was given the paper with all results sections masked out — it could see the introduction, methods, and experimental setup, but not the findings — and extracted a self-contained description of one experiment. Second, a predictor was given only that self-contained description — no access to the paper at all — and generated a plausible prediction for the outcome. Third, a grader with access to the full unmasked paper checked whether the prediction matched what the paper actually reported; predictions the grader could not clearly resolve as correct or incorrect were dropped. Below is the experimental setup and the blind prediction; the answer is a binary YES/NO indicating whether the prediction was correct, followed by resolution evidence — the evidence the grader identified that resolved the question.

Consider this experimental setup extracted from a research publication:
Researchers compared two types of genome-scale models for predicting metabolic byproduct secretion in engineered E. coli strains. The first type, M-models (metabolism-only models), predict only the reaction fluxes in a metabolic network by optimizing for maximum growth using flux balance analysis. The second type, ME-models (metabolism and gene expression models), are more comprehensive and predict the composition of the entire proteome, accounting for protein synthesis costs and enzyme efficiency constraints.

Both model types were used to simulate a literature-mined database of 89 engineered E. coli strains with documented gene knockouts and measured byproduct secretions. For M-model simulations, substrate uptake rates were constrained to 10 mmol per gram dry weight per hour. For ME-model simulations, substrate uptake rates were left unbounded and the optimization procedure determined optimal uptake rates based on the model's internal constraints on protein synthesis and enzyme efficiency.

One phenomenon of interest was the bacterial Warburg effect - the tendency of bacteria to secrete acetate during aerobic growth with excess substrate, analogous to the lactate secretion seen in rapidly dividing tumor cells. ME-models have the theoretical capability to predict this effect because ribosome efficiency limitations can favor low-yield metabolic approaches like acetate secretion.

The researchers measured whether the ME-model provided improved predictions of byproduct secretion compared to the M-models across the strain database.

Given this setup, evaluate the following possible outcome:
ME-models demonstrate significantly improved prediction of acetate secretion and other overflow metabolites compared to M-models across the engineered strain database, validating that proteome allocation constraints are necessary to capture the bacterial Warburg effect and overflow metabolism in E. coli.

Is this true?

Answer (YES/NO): NO